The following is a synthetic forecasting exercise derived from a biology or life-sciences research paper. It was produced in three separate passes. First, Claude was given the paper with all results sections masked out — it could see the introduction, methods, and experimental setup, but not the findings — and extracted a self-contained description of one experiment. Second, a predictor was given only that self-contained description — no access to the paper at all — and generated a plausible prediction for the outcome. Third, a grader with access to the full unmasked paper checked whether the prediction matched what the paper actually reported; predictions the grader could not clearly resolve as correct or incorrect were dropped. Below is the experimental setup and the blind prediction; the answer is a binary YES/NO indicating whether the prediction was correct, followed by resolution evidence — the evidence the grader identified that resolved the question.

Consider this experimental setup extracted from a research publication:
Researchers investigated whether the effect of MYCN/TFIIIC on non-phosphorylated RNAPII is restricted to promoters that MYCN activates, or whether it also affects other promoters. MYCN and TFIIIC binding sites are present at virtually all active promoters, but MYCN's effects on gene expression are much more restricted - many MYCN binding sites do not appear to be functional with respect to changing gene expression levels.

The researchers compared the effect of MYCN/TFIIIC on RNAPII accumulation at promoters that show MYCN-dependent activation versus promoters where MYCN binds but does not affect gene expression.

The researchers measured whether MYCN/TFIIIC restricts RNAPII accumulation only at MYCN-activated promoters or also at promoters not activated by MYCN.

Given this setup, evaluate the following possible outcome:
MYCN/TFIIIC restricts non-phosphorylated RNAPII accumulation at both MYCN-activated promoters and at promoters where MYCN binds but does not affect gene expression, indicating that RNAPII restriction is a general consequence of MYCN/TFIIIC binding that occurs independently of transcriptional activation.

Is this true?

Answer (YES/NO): YES